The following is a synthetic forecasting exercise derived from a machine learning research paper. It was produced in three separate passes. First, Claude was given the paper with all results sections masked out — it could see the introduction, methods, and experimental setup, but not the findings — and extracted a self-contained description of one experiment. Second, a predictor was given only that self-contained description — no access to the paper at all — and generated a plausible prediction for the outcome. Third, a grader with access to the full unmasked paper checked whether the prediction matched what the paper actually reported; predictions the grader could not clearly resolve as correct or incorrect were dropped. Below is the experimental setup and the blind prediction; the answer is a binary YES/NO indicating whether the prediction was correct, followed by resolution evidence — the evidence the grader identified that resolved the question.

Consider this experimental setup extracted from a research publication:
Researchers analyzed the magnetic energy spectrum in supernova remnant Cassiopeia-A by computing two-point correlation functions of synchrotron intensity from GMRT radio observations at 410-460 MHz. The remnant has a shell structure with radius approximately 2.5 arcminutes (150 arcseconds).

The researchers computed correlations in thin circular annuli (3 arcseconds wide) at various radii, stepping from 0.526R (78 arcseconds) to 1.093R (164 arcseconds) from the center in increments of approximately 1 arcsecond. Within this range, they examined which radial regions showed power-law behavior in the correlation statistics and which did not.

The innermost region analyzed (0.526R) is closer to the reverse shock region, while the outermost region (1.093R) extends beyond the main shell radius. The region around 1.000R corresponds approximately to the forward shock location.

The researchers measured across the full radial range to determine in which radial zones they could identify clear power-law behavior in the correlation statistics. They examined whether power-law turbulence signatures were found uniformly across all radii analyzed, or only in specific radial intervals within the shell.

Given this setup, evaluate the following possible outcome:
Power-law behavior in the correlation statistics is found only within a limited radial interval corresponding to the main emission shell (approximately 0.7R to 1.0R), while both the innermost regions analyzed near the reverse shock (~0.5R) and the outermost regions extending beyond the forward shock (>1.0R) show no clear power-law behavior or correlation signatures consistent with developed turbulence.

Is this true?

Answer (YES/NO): NO